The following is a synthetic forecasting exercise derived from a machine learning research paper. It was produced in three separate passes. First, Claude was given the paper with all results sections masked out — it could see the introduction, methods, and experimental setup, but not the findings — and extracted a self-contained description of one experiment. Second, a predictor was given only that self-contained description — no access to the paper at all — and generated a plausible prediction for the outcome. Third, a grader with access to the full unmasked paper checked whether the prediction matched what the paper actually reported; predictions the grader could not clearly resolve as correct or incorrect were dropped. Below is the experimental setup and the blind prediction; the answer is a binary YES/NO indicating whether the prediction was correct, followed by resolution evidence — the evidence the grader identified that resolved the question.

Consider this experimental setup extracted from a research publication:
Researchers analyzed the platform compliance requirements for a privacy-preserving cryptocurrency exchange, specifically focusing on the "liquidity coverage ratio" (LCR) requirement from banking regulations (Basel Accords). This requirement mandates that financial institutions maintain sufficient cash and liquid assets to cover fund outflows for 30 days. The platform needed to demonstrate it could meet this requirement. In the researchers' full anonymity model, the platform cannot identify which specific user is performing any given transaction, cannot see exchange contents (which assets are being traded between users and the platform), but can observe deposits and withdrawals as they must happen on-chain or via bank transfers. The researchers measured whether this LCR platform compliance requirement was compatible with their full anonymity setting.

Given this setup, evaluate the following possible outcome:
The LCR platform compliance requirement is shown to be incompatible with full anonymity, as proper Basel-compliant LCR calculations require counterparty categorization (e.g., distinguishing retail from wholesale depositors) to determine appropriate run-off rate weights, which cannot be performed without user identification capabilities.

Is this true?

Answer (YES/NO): NO